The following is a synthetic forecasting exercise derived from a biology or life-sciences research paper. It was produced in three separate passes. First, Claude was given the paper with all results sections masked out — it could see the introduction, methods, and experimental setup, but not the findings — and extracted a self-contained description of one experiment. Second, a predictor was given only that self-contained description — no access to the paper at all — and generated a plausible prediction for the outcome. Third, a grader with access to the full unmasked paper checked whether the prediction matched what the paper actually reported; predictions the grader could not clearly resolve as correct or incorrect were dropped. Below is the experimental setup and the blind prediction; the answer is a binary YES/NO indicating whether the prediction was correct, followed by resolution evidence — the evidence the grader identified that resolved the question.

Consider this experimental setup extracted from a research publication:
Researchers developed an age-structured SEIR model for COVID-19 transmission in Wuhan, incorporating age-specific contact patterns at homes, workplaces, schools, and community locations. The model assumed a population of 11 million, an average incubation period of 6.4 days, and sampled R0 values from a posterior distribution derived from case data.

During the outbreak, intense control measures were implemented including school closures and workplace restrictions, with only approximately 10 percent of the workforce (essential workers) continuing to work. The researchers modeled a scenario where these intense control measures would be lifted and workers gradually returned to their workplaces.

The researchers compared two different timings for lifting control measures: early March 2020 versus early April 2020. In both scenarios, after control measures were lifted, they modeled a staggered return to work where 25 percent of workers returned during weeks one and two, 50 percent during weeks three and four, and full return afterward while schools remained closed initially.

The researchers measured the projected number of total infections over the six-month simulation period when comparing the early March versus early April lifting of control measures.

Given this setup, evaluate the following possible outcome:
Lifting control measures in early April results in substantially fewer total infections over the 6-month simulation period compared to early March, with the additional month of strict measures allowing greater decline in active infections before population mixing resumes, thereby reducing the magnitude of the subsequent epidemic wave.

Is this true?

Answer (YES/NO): YES